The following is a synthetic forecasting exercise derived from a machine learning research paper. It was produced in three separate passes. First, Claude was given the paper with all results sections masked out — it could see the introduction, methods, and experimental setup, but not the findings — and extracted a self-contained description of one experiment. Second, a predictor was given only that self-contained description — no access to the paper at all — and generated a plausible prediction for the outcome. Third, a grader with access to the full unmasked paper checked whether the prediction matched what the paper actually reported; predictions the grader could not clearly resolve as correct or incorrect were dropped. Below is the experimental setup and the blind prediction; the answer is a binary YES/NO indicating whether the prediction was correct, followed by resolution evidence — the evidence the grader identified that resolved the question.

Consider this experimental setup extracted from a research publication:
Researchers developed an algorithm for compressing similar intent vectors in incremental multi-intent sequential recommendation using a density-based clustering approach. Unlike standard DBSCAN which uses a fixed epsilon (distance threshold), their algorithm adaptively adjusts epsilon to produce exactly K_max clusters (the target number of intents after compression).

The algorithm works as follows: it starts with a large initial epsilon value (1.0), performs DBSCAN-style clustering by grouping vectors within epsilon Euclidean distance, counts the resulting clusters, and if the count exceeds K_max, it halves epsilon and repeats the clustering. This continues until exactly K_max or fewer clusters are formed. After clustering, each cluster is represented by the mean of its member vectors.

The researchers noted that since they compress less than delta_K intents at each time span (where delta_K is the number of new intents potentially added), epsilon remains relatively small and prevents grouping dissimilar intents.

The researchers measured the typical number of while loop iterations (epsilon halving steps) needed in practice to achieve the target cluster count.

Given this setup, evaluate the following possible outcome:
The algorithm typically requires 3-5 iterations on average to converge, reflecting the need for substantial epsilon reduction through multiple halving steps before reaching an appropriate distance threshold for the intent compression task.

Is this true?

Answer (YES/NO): NO